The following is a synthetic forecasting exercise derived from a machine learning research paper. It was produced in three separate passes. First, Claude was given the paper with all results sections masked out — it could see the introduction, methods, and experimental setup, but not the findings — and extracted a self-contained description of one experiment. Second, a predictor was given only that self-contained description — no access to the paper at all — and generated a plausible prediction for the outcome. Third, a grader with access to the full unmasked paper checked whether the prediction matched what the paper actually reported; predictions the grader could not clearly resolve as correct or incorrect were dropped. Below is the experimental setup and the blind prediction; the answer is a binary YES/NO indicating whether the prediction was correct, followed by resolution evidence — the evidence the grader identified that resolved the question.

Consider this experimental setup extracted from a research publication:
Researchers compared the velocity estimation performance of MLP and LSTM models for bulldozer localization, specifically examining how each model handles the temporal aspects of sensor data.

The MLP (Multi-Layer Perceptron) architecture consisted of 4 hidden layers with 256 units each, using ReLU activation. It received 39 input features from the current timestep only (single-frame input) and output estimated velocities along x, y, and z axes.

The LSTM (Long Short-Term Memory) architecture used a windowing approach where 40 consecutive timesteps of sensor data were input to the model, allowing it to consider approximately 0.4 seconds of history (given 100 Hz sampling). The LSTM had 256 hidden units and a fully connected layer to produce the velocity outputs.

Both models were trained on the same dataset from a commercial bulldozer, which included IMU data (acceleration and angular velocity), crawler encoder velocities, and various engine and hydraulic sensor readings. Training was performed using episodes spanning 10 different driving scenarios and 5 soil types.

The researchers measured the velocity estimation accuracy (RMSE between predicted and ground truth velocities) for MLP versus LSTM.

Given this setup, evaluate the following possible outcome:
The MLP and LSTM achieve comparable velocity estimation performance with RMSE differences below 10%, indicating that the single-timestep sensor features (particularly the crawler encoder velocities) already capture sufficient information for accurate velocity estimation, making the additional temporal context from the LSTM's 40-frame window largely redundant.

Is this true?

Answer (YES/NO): NO